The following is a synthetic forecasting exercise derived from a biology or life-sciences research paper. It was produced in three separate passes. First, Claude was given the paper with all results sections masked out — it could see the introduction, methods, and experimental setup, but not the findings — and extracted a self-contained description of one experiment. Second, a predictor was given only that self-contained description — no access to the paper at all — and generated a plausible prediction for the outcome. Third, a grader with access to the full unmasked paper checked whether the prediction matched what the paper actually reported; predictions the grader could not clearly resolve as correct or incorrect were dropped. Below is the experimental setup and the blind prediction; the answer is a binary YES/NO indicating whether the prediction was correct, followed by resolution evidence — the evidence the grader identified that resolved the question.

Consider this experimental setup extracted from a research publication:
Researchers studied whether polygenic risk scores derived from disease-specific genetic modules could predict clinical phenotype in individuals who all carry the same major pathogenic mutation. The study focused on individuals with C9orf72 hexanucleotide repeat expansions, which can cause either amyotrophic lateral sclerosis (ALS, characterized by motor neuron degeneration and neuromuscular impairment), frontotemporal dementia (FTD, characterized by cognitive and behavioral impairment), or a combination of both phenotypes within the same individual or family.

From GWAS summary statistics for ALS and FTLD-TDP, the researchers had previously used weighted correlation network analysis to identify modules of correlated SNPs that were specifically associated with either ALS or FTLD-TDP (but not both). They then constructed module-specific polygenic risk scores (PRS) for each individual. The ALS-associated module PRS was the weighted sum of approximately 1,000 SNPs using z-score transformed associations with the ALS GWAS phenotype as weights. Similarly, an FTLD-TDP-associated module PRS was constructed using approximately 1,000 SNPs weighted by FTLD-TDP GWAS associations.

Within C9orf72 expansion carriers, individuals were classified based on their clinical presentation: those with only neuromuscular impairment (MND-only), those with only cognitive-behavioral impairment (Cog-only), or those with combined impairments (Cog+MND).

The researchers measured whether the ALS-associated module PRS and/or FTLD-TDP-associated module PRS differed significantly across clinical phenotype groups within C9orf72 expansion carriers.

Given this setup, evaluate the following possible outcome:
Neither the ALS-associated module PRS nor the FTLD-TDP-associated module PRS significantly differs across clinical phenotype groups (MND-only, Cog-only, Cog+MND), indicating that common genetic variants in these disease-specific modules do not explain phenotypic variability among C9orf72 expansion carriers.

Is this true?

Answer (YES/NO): NO